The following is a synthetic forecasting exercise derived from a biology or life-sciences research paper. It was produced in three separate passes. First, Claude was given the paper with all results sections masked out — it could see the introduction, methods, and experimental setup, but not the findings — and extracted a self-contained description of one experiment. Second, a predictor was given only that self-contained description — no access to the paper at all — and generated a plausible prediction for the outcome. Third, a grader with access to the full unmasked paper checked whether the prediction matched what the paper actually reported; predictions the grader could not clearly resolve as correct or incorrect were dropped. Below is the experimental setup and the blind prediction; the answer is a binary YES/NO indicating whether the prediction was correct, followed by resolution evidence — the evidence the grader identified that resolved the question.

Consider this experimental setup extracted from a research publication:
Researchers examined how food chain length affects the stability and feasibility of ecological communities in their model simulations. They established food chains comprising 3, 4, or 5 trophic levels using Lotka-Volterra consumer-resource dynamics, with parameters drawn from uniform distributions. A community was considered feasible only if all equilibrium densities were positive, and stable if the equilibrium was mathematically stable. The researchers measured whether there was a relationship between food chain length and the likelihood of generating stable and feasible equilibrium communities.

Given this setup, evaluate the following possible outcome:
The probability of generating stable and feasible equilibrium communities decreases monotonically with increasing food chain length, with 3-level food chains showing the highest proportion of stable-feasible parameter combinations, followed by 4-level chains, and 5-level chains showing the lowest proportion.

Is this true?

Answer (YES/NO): YES